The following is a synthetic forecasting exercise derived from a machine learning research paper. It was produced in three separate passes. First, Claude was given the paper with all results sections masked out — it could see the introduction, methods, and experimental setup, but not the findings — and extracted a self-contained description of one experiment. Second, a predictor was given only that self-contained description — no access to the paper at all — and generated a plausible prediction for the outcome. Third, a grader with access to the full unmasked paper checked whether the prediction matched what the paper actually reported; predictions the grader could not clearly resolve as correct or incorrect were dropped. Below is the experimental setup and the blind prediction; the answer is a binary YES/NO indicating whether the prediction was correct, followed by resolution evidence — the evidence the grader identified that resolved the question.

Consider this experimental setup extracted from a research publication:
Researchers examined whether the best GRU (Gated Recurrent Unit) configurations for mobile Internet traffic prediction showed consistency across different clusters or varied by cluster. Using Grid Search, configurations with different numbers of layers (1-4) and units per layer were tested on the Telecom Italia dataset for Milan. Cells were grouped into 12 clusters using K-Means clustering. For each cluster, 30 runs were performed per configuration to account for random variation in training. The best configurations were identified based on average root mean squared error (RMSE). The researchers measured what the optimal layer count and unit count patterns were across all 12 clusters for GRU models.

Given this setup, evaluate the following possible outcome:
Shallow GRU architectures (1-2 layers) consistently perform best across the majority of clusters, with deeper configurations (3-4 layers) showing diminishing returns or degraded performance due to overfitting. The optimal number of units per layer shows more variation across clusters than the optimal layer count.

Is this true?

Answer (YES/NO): YES